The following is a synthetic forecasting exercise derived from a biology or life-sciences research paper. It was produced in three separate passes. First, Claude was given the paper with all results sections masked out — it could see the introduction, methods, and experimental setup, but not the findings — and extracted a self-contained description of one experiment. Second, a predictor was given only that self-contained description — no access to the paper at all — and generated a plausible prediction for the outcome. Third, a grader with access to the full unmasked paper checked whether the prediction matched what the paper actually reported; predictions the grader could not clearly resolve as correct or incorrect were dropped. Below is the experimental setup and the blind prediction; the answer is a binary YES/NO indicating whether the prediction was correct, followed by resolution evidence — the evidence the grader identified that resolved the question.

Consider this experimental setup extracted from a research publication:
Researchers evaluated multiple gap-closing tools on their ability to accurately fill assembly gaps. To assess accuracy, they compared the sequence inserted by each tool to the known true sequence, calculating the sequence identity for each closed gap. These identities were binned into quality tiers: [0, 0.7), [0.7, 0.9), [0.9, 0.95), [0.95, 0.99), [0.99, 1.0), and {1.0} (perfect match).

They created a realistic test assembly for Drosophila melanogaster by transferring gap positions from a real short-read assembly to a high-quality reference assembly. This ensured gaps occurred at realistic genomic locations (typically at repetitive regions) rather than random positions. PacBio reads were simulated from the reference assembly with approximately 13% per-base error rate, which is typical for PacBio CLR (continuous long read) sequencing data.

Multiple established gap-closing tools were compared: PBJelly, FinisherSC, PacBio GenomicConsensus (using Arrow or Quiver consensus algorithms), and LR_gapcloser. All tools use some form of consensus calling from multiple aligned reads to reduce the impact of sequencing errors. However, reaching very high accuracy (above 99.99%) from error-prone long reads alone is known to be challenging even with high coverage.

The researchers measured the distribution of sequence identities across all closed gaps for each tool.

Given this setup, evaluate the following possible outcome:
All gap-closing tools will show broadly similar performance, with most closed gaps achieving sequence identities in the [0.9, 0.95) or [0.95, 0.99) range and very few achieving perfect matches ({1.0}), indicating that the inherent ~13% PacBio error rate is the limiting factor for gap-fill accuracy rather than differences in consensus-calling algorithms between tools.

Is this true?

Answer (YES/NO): NO